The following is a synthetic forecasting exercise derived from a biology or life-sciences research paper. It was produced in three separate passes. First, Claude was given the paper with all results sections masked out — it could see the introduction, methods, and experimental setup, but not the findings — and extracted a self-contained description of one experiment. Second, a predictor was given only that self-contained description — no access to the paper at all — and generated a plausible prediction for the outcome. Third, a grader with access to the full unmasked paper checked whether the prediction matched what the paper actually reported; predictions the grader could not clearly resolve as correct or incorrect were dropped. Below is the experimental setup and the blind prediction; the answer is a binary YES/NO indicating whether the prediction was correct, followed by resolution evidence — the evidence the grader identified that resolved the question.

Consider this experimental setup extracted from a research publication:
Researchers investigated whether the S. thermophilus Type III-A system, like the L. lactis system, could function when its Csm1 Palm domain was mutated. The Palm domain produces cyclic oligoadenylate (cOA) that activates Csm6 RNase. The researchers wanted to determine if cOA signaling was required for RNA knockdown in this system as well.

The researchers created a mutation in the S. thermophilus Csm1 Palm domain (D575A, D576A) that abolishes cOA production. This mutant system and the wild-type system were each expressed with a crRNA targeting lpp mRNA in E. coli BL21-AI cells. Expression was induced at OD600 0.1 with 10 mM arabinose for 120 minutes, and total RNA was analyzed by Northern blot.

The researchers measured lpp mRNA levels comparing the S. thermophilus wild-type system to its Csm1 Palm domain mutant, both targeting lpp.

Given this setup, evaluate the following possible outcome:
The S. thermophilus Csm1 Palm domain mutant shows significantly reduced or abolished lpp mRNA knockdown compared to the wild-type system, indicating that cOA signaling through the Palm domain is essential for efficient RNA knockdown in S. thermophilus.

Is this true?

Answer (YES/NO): NO